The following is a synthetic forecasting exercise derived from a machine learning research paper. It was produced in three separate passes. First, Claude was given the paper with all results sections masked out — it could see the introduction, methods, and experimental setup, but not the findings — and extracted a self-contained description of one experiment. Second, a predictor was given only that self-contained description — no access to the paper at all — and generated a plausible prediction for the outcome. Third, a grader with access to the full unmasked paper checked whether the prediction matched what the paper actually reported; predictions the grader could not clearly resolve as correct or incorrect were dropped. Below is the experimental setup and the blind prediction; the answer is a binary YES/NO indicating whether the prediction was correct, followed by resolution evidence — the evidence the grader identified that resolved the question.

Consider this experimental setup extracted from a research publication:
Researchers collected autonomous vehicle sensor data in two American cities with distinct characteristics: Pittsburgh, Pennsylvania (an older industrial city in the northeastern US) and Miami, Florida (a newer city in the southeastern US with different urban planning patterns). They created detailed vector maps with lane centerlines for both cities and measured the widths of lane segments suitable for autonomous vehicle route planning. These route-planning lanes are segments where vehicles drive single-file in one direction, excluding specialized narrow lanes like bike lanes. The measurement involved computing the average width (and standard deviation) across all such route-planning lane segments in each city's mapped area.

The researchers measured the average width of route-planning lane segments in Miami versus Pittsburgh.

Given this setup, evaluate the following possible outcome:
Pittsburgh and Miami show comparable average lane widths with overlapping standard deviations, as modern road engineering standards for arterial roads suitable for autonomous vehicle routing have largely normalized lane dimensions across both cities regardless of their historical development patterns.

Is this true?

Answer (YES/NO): YES